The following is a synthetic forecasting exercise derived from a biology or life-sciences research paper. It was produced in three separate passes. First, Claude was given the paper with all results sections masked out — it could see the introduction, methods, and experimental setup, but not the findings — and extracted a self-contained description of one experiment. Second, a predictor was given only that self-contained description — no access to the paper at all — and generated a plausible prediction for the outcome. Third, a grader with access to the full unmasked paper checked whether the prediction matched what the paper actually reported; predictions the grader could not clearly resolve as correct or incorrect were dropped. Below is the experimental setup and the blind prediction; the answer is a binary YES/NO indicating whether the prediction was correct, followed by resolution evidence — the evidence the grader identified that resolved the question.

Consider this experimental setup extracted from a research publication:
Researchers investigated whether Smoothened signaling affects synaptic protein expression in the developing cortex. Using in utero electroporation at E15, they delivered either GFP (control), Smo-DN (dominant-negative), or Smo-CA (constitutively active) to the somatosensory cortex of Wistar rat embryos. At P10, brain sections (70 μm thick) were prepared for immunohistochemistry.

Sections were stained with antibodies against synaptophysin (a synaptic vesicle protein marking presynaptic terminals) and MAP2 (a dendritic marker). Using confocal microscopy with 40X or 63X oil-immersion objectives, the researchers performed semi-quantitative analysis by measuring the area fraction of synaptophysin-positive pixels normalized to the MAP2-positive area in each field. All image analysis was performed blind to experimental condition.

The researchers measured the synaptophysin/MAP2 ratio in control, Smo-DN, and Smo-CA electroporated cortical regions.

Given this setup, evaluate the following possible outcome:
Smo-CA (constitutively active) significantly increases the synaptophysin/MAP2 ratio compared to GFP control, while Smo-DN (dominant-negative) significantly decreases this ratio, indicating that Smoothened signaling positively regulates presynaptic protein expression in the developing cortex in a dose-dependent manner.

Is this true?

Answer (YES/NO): YES